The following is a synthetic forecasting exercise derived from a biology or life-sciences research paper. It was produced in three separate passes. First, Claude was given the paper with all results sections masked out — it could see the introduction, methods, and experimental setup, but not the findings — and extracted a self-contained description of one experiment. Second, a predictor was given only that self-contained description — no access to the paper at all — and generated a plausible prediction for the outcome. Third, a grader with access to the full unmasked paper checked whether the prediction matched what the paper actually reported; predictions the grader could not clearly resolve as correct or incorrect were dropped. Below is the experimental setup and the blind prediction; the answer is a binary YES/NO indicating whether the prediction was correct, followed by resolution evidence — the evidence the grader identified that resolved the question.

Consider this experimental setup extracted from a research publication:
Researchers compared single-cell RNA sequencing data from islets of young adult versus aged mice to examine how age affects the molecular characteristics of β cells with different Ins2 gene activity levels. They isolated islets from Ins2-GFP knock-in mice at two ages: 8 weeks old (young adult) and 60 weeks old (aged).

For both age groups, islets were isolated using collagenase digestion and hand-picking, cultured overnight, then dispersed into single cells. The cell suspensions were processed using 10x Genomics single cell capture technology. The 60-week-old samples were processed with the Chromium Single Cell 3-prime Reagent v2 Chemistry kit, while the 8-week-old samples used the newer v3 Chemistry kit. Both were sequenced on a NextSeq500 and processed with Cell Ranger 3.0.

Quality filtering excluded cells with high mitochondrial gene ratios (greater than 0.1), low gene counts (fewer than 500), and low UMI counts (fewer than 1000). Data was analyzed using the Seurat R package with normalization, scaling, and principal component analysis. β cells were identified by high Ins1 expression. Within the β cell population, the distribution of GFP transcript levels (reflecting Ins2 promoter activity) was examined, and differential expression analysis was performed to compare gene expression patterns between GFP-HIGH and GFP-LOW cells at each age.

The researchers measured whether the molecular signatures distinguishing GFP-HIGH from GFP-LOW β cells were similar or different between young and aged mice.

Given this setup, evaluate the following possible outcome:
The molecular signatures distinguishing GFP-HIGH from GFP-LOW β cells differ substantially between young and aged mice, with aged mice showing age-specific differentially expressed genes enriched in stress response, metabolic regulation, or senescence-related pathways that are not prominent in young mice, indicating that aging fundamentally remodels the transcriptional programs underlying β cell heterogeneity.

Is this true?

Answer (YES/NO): NO